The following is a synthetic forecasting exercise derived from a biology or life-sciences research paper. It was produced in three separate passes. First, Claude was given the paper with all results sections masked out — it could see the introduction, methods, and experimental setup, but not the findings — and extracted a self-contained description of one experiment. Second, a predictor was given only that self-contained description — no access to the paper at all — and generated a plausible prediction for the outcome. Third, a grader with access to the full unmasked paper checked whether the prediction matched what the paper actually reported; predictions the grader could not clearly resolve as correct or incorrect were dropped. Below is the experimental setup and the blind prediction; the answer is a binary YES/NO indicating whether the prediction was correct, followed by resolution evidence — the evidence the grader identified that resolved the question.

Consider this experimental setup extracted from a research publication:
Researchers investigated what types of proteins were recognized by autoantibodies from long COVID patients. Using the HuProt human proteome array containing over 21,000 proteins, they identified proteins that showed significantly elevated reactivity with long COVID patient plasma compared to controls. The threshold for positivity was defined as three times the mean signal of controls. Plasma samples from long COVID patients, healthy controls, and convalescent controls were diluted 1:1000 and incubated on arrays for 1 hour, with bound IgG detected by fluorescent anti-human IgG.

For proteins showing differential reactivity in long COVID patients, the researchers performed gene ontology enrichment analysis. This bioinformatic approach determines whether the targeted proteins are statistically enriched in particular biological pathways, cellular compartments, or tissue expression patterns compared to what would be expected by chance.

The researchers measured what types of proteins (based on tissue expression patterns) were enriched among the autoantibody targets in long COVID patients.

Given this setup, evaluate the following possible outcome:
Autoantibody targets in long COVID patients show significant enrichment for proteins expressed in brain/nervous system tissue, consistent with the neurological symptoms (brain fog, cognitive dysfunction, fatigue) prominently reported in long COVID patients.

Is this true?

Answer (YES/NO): YES